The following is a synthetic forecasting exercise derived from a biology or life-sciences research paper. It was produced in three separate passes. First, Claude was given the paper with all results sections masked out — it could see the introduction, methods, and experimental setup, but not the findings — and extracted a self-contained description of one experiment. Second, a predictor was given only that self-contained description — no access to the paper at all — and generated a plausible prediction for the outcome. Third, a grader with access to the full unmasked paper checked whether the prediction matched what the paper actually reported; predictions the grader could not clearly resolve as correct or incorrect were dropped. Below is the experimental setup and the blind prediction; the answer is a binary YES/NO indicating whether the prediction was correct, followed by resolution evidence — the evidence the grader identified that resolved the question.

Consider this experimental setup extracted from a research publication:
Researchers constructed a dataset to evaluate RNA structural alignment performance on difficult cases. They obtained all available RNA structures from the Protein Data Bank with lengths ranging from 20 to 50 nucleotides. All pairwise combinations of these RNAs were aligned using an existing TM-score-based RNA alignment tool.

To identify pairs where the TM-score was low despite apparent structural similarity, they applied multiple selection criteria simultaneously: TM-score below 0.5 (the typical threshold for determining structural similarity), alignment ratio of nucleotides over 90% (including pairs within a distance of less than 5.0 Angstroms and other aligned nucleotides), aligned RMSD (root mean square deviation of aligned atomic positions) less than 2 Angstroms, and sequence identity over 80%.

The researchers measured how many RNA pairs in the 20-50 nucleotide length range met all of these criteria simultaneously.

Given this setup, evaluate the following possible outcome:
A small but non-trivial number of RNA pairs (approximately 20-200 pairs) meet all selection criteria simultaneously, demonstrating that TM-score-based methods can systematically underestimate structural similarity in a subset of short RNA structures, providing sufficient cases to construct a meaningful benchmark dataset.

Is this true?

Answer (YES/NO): NO